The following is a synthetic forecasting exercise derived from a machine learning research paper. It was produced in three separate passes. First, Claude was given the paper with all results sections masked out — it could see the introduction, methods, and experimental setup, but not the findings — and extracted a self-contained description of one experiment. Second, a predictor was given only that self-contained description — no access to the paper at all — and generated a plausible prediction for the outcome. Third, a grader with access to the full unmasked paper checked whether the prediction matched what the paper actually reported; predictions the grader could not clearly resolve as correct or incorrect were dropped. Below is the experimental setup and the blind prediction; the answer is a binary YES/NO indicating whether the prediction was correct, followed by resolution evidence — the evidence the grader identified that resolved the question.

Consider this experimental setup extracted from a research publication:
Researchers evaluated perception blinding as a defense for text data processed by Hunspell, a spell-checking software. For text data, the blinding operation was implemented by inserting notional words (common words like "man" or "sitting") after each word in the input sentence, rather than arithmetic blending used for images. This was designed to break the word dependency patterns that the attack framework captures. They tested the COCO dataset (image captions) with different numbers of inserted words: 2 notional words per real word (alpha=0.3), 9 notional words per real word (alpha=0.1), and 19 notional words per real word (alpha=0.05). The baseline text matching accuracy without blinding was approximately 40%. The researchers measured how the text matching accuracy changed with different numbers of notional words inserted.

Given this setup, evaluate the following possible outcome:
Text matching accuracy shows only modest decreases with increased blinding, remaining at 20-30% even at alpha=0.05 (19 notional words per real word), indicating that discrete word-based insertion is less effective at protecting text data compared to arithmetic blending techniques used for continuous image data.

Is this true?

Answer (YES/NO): NO